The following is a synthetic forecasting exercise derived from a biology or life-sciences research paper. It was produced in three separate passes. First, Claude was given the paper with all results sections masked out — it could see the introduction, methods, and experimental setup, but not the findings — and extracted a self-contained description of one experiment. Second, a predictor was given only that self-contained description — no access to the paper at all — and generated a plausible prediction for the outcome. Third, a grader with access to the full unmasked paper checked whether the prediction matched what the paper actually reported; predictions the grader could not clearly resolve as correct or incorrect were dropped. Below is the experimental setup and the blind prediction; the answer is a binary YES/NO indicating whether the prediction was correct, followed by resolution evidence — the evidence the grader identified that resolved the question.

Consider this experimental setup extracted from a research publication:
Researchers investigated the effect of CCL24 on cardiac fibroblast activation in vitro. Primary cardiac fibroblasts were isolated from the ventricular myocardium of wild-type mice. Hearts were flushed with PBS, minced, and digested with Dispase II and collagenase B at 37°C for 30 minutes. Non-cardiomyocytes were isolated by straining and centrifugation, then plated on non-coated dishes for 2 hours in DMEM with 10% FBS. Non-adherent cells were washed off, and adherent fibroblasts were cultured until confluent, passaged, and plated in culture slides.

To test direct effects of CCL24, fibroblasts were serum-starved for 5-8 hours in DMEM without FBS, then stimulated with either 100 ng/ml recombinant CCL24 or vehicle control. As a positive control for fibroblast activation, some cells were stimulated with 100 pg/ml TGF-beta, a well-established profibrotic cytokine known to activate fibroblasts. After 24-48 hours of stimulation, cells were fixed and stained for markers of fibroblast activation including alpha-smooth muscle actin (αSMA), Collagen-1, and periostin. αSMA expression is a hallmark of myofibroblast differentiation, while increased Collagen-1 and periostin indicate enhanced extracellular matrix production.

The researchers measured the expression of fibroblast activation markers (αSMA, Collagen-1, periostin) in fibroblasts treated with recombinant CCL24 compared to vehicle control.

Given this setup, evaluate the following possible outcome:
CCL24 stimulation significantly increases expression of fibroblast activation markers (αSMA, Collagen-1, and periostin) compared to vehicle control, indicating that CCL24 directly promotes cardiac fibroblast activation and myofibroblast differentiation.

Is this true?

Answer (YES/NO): YES